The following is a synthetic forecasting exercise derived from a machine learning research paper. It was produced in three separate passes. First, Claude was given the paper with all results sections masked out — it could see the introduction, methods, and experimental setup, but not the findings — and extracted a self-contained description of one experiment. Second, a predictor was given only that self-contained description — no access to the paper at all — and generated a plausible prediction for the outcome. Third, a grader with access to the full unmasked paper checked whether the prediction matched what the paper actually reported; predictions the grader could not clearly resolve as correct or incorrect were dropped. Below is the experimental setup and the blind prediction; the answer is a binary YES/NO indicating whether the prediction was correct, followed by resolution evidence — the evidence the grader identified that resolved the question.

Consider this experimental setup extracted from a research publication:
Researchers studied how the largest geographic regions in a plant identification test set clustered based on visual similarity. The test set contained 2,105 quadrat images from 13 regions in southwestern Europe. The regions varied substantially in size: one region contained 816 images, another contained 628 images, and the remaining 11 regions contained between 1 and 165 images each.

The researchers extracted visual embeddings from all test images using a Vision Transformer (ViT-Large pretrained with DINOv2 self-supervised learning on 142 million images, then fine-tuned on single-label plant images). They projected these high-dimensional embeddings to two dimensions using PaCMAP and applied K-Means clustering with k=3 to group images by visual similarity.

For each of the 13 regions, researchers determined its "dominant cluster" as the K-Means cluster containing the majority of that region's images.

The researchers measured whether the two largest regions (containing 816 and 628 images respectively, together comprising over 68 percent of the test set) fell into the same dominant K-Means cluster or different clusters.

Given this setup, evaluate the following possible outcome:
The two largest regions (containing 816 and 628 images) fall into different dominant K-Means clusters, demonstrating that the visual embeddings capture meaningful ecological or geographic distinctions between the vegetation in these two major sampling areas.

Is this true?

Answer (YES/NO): YES